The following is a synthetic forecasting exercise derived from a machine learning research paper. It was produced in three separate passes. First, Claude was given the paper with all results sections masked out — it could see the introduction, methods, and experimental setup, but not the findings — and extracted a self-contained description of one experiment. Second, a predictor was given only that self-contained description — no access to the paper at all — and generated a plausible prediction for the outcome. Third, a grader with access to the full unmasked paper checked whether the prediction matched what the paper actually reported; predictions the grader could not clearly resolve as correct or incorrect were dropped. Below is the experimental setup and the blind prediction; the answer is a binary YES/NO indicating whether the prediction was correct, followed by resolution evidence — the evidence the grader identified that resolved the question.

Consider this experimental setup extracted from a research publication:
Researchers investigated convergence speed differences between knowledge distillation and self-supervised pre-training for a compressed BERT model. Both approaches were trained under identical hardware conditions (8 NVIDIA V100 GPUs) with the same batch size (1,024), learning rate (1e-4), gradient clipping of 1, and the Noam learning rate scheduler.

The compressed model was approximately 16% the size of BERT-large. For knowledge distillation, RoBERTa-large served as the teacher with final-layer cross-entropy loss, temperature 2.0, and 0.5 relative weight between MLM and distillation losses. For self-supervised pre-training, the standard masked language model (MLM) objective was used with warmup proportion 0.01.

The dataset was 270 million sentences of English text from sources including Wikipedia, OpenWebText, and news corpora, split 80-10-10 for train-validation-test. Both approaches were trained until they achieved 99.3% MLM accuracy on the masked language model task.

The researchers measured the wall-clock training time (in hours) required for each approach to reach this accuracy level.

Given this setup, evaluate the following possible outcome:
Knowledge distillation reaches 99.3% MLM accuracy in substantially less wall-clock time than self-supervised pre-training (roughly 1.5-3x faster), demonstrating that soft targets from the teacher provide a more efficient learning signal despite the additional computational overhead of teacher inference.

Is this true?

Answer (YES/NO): NO